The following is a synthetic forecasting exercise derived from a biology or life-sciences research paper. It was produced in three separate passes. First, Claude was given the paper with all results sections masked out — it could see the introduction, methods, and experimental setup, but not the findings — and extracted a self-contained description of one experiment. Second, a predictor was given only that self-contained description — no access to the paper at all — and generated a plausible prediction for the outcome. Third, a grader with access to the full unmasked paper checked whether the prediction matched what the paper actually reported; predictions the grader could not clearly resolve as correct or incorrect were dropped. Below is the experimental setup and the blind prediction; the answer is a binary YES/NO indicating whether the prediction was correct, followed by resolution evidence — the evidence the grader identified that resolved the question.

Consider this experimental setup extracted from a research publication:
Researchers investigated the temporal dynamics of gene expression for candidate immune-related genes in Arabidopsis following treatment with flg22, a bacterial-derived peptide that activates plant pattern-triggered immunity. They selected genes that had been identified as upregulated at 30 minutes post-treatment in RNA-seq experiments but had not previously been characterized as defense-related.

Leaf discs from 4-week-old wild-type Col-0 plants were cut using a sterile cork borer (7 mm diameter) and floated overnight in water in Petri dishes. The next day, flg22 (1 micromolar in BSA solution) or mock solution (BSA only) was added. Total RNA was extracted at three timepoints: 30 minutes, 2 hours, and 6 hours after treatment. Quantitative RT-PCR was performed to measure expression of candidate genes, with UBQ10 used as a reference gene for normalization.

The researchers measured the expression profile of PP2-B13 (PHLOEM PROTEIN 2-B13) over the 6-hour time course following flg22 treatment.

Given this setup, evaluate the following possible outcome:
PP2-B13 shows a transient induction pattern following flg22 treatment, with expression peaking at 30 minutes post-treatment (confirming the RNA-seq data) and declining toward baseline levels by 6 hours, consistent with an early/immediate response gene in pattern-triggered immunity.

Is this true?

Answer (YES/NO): YES